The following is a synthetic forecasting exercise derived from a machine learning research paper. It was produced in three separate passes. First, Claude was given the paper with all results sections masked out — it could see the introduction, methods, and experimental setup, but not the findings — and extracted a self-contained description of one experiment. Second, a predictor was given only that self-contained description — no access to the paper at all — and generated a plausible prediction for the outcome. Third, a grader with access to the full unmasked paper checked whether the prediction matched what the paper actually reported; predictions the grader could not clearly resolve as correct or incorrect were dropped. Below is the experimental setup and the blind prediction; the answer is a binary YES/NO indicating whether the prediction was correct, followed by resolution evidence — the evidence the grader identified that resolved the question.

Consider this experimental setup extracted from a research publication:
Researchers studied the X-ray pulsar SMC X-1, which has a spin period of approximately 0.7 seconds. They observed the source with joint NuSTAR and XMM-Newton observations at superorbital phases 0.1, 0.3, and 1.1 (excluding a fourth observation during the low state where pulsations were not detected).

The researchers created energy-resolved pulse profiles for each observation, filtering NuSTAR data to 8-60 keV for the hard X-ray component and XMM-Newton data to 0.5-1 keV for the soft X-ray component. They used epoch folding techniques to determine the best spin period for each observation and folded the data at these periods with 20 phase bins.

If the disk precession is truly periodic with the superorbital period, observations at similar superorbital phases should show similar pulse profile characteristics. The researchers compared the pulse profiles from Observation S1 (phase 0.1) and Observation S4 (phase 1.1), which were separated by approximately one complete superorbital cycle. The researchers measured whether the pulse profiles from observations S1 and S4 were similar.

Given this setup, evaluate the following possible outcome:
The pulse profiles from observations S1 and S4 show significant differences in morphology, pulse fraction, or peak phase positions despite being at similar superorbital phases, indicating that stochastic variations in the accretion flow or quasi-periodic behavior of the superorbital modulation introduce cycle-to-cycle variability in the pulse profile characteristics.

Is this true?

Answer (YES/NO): NO